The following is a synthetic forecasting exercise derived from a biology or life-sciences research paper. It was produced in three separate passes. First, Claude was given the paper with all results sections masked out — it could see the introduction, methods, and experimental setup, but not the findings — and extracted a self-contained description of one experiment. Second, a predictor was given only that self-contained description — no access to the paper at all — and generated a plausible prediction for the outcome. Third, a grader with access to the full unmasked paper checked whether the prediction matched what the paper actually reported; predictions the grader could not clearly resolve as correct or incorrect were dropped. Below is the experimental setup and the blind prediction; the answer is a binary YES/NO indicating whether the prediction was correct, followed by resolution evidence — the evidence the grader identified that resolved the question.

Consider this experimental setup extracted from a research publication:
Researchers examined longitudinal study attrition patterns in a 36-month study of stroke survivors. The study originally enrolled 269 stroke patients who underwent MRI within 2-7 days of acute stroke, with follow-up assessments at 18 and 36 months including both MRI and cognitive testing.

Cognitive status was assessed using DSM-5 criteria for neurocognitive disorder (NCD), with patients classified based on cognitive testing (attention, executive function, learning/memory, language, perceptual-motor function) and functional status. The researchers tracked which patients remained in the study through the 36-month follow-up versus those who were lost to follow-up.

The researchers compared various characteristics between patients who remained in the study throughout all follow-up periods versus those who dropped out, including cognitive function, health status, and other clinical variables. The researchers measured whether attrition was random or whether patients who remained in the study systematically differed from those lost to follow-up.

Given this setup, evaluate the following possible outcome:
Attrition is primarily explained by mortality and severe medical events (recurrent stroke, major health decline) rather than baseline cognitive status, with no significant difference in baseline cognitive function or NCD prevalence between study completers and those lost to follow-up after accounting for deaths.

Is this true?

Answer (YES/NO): NO